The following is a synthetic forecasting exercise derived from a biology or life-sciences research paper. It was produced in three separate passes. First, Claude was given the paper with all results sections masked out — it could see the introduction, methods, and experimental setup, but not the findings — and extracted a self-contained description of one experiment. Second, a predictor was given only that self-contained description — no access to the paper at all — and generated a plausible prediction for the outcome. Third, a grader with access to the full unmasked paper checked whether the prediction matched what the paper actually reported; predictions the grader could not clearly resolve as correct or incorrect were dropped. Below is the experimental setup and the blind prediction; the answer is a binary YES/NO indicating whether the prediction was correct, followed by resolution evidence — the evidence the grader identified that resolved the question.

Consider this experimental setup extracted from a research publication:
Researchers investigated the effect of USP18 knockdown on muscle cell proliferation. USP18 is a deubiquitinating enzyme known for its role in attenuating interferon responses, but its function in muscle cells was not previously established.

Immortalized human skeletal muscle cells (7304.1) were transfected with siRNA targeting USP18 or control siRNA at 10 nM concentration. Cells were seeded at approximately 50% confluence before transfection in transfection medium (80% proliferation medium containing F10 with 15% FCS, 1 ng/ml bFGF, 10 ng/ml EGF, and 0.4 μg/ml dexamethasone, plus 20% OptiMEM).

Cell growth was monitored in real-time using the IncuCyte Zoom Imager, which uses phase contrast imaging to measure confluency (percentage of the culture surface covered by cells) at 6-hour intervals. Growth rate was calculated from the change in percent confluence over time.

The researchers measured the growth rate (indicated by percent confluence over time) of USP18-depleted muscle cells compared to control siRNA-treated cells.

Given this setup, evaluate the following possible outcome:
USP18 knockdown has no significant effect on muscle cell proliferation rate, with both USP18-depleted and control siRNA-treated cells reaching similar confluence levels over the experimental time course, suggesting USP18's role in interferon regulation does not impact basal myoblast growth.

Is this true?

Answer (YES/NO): NO